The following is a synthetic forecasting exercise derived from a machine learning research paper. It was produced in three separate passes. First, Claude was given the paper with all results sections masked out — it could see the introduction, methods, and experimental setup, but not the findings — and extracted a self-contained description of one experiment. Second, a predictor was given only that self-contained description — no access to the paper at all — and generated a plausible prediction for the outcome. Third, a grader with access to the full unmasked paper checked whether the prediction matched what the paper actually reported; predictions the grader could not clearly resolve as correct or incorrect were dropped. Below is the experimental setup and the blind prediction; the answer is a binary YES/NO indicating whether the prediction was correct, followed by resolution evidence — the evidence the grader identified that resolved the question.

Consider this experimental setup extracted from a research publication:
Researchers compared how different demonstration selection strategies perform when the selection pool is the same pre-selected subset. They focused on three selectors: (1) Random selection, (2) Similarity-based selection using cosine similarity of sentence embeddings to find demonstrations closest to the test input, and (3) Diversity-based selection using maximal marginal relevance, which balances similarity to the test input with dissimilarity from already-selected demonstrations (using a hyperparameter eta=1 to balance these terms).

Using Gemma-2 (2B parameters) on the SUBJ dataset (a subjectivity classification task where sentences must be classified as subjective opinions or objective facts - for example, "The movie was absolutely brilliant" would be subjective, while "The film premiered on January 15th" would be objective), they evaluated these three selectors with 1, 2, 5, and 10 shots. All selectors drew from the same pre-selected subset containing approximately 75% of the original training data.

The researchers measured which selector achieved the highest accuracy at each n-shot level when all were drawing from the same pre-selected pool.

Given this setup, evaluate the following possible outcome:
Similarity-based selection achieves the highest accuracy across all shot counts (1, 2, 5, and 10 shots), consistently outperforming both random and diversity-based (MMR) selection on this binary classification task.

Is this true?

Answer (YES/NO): NO